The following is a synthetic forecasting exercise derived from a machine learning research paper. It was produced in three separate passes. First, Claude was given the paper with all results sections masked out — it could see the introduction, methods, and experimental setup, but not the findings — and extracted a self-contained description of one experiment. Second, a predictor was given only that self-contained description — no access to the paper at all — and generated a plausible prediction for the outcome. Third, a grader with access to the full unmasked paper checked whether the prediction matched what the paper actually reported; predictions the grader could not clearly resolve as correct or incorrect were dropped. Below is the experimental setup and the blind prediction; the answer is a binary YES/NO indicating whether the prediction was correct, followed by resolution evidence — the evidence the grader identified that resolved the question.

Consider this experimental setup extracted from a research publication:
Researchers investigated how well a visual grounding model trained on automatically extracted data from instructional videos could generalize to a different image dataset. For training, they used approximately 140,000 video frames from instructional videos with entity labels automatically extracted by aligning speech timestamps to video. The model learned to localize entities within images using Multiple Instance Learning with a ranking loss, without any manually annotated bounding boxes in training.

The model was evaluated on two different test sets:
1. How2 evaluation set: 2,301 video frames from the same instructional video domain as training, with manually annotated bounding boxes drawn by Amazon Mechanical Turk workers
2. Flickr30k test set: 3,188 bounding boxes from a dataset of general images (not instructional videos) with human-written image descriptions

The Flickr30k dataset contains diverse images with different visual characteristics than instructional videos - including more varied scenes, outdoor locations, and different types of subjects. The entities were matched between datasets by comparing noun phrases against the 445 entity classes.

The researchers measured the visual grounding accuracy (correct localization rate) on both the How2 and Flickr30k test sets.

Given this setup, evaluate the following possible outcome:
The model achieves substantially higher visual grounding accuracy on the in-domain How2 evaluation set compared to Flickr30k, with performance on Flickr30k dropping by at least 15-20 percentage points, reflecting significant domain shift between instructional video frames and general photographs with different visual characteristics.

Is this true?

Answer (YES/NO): NO